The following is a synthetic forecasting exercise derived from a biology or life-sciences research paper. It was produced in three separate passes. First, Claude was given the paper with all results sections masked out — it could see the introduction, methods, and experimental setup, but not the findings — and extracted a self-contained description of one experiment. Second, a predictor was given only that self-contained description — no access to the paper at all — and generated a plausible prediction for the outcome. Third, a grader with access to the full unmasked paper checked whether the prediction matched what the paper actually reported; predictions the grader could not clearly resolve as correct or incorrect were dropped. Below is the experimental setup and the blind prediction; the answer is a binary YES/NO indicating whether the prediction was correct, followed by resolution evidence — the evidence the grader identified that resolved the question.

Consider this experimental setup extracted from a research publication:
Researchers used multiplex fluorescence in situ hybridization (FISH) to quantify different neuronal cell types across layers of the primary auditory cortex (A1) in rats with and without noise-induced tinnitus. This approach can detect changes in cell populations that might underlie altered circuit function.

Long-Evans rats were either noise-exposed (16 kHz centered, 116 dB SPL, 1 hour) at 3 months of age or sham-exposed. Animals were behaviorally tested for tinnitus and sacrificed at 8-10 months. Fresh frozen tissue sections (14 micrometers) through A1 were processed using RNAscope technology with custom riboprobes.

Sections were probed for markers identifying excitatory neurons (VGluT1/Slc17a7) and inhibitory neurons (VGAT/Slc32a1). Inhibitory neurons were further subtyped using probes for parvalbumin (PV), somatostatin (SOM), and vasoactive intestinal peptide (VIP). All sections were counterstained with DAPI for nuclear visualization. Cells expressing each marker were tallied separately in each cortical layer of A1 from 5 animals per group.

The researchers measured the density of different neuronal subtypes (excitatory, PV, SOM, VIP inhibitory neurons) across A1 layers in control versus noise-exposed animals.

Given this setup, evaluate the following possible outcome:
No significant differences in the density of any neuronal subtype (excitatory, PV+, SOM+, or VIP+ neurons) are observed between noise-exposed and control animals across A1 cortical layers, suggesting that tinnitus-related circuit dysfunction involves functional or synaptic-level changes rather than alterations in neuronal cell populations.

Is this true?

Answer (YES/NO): NO